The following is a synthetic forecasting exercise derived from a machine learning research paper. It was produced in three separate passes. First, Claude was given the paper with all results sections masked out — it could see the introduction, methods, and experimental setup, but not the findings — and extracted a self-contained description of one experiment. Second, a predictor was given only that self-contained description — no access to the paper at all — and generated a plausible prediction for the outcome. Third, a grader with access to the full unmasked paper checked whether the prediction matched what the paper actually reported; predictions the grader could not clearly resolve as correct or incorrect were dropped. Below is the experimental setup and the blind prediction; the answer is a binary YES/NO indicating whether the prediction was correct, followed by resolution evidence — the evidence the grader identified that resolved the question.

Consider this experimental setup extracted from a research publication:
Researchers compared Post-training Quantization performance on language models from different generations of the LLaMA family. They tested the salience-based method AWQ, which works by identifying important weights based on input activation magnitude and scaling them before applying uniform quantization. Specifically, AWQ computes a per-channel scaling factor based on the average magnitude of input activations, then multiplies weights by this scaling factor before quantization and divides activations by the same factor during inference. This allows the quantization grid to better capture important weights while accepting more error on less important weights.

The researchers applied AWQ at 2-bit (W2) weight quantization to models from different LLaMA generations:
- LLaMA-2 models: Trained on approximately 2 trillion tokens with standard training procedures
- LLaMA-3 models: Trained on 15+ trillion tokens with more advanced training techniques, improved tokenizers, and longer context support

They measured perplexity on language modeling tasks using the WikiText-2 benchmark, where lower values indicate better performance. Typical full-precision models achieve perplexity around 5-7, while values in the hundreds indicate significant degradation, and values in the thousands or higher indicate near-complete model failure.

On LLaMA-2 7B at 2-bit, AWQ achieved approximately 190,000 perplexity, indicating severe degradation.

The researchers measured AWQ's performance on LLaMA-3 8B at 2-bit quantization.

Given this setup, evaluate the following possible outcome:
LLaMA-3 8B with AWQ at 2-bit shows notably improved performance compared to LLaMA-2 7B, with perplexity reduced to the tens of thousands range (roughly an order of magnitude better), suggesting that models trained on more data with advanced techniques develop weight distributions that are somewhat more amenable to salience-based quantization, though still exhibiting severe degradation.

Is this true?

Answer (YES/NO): NO